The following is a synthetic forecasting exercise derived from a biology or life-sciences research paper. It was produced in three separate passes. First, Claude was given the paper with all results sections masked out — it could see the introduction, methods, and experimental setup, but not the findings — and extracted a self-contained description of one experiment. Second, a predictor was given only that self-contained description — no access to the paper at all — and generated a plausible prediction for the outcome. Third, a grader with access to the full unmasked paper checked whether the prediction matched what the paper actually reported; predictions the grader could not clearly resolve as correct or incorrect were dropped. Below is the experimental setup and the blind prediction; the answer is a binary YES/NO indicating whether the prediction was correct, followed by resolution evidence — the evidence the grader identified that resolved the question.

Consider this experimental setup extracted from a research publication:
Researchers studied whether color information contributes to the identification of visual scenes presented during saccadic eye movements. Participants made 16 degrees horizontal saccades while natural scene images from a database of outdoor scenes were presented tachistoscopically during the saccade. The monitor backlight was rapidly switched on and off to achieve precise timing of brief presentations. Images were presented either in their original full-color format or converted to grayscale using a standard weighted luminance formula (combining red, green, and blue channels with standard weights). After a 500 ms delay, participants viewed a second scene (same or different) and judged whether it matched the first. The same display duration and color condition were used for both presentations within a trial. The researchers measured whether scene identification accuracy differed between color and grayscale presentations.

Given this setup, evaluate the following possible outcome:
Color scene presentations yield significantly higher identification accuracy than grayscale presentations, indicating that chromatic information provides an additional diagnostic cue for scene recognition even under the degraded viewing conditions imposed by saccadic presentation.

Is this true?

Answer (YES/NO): YES